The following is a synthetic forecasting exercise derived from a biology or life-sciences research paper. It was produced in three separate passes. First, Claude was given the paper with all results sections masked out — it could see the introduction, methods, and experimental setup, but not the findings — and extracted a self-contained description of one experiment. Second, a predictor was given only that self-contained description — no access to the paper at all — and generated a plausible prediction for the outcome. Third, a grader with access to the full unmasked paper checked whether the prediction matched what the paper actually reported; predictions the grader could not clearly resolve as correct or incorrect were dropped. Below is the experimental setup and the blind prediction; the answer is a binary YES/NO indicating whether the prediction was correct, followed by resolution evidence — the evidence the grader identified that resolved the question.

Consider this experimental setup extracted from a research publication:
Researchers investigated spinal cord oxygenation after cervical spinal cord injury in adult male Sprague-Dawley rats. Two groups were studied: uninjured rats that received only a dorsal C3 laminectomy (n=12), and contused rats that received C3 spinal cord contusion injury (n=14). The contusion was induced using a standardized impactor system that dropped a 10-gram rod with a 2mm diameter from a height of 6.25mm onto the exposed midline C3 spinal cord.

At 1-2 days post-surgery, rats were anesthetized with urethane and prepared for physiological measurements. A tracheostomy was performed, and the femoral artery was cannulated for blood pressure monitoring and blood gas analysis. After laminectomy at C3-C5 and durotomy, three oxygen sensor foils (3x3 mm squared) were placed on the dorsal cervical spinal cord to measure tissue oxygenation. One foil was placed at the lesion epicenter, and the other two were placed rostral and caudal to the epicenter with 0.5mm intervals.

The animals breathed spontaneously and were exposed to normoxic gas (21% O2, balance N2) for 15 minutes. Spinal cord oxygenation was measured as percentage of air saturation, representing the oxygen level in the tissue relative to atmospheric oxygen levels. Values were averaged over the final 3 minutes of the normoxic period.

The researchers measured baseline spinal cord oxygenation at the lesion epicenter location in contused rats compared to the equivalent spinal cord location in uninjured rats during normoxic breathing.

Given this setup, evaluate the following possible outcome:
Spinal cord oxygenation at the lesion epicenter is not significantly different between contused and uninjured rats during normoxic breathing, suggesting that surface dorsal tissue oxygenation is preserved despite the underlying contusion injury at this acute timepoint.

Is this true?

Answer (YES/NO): NO